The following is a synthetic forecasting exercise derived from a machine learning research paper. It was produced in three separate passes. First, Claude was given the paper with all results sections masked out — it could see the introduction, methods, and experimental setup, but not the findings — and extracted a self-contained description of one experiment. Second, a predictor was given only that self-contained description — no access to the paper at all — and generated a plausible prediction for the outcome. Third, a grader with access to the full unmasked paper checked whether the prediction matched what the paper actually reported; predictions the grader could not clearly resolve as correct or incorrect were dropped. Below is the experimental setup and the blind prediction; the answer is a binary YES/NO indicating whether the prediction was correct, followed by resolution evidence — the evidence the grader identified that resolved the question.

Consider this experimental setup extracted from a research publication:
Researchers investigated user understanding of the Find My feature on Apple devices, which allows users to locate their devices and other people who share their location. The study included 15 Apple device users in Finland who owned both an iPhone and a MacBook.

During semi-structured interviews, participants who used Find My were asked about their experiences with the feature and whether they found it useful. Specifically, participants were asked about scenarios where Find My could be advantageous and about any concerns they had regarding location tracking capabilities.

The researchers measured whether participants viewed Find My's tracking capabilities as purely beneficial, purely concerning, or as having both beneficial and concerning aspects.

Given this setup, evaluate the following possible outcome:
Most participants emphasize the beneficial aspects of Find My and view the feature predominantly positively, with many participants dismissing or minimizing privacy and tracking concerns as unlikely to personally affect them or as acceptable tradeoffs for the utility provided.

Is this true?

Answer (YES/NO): NO